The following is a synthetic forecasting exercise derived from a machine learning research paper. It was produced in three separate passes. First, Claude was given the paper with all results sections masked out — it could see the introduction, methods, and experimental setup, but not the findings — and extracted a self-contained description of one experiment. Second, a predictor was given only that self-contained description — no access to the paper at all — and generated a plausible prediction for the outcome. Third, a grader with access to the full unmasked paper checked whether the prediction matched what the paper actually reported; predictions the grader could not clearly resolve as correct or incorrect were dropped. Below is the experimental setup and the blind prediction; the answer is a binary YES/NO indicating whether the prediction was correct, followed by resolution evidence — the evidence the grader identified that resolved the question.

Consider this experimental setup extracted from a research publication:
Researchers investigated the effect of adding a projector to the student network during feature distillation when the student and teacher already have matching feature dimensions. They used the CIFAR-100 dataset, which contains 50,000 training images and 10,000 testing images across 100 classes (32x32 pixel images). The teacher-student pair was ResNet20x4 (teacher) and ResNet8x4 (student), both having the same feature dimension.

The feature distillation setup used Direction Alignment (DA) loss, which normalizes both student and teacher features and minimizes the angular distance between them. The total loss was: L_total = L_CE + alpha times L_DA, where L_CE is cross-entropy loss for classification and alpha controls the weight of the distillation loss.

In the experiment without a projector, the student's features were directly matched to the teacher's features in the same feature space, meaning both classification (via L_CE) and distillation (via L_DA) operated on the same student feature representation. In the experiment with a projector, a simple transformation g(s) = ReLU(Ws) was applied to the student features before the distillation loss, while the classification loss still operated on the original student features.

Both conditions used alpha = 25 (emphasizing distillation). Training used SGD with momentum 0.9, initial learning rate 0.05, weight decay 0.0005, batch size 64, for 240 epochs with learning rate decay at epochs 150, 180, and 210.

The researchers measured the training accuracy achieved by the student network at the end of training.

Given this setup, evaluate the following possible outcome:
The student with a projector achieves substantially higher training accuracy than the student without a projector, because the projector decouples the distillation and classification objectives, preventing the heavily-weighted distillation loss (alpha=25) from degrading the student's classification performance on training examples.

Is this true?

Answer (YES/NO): YES